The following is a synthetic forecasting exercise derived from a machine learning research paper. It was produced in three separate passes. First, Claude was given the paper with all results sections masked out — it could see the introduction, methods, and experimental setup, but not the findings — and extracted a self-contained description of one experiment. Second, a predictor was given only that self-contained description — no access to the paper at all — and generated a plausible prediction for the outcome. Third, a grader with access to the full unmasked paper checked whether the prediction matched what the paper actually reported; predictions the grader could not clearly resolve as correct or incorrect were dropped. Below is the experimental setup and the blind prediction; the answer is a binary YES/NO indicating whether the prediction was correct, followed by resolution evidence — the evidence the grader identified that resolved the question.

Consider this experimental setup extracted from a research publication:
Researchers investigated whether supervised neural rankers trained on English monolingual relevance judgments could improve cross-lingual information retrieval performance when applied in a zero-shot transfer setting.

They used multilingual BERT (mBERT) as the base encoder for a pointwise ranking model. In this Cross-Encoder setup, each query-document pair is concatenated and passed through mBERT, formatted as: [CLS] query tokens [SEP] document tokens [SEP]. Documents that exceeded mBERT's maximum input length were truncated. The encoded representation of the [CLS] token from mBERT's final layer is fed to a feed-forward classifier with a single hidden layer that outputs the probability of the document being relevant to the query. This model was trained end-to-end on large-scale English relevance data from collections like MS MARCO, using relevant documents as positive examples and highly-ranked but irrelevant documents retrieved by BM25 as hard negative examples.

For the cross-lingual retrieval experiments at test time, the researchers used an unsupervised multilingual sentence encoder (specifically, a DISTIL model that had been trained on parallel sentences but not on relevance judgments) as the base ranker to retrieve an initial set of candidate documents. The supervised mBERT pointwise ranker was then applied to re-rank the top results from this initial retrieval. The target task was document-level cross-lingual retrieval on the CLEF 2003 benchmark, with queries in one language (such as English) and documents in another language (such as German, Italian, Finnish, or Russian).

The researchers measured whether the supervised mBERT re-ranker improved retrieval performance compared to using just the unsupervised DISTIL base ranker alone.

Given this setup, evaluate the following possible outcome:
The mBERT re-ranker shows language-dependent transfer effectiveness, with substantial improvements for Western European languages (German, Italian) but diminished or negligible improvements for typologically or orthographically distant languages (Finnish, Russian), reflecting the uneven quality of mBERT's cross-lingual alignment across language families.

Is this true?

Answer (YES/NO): NO